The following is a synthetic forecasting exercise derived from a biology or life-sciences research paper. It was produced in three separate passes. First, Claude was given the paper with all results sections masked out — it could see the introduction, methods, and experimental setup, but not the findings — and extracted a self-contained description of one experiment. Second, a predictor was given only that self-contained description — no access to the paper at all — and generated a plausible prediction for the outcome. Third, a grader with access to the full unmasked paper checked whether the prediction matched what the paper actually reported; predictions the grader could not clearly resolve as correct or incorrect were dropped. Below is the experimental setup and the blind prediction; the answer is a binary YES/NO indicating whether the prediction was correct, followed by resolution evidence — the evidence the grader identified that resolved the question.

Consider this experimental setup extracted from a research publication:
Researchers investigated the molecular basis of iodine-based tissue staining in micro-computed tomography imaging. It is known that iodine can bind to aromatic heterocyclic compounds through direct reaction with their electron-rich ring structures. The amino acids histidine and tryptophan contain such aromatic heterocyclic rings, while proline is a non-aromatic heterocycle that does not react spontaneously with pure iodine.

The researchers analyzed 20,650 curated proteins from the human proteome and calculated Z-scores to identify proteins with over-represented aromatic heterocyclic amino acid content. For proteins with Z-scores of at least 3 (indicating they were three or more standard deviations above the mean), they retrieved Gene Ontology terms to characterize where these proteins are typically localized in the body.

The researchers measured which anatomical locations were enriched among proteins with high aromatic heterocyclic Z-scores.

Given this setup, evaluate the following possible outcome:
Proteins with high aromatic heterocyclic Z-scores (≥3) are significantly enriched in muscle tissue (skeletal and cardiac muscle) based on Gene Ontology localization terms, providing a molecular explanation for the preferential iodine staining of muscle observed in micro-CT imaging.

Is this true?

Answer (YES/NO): NO